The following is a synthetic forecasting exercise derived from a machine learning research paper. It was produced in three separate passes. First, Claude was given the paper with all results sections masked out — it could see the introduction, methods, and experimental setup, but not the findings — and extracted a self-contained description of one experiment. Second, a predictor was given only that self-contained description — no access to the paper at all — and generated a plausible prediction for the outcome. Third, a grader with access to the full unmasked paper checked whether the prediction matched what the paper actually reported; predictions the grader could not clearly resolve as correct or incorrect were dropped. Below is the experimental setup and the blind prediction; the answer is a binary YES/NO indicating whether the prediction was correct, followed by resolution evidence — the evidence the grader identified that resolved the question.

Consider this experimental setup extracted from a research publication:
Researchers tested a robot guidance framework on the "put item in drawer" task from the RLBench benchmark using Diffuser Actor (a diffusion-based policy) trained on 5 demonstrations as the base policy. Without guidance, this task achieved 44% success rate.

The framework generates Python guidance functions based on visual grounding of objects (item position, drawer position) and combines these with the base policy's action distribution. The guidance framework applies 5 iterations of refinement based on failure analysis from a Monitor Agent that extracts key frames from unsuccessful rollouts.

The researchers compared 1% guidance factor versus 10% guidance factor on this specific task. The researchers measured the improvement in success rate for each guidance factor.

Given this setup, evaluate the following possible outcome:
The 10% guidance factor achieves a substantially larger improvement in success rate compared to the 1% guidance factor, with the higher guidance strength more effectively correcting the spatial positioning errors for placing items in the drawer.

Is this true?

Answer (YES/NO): NO